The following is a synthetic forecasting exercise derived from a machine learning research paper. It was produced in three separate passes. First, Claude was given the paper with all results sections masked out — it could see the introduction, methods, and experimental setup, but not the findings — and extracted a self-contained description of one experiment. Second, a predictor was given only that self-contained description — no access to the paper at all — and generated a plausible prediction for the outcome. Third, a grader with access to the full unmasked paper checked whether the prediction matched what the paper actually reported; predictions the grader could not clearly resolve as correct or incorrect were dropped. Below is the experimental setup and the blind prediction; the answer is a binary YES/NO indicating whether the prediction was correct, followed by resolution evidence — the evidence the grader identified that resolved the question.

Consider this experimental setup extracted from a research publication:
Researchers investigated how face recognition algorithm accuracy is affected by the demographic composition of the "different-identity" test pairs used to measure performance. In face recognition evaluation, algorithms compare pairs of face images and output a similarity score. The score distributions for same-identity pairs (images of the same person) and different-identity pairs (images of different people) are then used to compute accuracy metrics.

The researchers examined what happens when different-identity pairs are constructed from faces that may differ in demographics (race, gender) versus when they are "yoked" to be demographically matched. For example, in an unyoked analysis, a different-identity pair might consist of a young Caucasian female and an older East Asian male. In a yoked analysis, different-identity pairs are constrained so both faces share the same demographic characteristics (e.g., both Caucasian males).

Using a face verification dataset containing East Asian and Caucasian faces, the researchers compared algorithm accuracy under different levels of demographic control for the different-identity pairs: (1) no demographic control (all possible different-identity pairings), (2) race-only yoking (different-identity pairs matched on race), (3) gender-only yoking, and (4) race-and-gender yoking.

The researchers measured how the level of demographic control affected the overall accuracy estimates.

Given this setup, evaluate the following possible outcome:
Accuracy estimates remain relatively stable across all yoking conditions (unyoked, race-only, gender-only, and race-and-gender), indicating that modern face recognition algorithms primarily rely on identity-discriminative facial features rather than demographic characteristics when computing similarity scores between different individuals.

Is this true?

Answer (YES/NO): NO